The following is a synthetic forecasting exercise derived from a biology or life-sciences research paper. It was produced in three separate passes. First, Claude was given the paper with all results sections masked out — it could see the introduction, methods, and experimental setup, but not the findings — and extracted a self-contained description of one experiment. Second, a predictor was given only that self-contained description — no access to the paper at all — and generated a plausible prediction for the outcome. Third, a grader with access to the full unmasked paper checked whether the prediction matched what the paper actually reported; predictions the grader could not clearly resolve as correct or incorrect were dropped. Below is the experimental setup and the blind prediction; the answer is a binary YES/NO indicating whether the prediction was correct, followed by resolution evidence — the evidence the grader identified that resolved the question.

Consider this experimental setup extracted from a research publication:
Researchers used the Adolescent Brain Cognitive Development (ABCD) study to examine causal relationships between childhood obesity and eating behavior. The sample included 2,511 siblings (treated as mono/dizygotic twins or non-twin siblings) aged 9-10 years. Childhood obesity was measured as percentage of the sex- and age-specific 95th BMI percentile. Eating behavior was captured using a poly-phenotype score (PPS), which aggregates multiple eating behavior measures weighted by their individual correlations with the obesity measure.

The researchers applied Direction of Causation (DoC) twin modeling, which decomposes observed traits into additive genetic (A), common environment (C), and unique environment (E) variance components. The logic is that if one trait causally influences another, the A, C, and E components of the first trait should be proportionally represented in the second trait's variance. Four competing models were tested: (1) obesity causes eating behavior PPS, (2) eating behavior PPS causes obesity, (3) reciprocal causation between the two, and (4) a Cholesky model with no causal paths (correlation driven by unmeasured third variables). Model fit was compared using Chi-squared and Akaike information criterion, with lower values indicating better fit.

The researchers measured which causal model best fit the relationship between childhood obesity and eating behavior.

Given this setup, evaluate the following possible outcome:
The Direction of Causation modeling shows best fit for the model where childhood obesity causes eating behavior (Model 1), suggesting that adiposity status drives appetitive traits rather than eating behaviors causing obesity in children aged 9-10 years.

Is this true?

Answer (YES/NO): NO